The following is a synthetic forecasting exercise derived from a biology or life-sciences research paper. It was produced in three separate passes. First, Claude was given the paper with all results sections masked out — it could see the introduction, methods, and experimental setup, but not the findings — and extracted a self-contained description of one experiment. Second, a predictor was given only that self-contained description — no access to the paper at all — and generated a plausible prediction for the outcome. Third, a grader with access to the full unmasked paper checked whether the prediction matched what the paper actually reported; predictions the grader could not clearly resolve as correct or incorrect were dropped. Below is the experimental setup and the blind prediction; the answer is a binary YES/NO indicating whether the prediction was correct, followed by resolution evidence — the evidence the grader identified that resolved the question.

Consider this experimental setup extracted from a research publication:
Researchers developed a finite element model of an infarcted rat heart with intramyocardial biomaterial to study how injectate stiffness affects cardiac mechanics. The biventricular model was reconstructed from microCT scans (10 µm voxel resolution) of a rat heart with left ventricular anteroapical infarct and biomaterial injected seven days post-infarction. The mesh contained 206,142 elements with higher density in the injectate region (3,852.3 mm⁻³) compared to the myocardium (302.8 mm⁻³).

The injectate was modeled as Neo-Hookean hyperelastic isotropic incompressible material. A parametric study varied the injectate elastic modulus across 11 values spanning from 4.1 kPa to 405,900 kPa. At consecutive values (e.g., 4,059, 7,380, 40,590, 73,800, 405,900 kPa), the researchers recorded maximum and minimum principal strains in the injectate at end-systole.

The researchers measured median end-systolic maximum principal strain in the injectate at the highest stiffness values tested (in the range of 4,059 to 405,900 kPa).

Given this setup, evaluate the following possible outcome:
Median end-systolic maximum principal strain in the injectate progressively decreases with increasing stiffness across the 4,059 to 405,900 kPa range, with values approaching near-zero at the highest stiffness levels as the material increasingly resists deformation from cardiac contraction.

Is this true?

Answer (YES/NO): NO